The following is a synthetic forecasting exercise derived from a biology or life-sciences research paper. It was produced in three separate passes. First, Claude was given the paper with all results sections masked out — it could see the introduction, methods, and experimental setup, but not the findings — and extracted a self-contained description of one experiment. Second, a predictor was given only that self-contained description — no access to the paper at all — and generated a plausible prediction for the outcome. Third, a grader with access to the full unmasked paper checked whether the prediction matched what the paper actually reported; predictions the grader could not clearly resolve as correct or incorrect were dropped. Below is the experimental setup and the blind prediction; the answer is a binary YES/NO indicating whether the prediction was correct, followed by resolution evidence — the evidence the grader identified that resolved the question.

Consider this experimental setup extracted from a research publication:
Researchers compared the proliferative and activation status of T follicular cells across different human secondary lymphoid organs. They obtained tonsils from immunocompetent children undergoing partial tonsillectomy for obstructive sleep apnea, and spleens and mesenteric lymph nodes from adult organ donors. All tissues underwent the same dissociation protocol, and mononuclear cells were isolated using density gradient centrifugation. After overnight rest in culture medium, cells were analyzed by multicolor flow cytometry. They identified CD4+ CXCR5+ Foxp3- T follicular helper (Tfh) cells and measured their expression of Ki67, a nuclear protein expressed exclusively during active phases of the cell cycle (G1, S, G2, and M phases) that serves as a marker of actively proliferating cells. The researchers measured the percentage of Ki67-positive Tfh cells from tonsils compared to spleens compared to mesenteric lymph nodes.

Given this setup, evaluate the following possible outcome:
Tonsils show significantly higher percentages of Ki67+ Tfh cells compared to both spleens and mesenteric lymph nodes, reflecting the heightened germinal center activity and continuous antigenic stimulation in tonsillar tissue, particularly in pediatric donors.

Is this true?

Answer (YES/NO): YES